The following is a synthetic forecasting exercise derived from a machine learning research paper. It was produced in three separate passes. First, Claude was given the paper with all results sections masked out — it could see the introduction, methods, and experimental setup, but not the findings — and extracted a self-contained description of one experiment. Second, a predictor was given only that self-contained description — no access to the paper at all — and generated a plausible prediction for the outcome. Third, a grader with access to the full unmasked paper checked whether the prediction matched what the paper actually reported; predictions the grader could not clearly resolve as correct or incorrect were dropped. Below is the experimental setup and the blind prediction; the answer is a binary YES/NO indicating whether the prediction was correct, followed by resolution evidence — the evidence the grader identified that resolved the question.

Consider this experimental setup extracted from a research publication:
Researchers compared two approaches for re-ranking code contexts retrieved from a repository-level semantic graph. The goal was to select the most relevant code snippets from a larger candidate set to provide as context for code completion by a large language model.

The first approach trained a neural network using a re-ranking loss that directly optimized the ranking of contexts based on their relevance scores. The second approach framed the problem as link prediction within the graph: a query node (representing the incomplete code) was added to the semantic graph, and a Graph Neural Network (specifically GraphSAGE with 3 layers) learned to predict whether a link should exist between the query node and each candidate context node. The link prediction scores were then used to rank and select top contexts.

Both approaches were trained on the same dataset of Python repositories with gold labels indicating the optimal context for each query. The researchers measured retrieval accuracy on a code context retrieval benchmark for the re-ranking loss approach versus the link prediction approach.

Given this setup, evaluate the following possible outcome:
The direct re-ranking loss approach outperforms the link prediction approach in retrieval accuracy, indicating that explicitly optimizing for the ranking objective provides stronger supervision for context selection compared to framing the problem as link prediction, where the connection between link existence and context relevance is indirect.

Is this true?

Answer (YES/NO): NO